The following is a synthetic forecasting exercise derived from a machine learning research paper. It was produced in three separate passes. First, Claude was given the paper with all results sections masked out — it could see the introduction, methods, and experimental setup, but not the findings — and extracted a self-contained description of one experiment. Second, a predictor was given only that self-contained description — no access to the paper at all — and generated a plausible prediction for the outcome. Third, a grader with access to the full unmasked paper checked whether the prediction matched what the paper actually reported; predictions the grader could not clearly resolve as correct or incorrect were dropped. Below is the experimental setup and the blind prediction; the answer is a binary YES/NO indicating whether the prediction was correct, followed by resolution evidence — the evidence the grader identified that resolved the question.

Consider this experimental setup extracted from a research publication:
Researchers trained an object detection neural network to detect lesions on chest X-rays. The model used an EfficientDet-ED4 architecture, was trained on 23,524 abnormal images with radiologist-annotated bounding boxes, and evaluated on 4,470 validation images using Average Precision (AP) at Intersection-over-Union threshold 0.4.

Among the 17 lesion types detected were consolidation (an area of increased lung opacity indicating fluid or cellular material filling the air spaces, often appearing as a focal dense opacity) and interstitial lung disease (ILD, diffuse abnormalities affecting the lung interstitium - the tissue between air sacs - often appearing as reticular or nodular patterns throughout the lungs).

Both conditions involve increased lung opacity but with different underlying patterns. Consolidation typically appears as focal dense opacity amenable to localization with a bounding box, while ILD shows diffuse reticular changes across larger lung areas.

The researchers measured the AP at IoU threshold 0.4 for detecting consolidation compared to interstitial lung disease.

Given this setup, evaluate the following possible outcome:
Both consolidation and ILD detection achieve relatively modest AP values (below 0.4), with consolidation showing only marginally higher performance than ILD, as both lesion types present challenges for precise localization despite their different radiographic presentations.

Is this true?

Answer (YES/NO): NO